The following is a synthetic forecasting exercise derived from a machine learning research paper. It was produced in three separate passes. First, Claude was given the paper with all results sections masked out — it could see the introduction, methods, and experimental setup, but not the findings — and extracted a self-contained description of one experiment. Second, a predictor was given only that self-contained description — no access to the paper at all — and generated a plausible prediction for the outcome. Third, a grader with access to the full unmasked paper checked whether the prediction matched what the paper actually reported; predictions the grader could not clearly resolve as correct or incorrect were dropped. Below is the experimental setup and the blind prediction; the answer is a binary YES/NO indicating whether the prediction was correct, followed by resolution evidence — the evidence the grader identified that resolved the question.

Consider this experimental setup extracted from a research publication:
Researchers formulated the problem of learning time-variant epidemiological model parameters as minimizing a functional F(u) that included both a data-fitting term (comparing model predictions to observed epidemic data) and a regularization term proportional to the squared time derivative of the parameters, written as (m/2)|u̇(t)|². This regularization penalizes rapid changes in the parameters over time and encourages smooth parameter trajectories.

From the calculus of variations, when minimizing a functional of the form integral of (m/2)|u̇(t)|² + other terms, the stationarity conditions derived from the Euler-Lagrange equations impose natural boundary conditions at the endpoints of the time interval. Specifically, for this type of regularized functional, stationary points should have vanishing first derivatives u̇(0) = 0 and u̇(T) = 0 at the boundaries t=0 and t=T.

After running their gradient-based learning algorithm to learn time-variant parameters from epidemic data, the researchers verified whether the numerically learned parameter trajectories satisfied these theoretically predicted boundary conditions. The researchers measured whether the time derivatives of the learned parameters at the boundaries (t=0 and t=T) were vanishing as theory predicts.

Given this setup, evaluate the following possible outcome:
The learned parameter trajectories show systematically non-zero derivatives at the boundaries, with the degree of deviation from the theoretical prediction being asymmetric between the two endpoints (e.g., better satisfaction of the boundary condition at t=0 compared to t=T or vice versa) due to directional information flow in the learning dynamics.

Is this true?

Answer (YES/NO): NO